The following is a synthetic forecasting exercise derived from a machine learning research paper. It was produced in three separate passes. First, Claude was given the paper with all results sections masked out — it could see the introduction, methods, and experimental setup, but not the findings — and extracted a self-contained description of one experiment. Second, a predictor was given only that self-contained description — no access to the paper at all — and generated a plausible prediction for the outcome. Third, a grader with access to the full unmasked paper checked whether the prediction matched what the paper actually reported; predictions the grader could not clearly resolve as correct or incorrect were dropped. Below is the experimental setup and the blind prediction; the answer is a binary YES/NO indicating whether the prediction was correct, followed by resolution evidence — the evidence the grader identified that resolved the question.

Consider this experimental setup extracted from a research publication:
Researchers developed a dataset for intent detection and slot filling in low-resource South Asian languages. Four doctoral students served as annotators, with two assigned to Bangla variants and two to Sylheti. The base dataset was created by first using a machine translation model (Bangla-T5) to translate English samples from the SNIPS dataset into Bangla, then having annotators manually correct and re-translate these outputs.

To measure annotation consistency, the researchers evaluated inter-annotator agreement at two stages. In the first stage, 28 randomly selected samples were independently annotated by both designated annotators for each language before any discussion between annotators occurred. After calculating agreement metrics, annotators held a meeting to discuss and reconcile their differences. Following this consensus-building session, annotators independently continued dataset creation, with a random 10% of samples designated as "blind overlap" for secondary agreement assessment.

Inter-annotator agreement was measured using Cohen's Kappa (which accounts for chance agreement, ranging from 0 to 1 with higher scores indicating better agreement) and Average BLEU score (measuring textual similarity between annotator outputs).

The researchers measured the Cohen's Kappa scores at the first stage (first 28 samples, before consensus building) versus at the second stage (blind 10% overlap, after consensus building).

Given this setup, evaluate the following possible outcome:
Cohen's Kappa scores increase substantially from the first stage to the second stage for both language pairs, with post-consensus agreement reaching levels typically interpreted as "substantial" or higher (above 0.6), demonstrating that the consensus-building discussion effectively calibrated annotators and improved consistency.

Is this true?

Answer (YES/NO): NO